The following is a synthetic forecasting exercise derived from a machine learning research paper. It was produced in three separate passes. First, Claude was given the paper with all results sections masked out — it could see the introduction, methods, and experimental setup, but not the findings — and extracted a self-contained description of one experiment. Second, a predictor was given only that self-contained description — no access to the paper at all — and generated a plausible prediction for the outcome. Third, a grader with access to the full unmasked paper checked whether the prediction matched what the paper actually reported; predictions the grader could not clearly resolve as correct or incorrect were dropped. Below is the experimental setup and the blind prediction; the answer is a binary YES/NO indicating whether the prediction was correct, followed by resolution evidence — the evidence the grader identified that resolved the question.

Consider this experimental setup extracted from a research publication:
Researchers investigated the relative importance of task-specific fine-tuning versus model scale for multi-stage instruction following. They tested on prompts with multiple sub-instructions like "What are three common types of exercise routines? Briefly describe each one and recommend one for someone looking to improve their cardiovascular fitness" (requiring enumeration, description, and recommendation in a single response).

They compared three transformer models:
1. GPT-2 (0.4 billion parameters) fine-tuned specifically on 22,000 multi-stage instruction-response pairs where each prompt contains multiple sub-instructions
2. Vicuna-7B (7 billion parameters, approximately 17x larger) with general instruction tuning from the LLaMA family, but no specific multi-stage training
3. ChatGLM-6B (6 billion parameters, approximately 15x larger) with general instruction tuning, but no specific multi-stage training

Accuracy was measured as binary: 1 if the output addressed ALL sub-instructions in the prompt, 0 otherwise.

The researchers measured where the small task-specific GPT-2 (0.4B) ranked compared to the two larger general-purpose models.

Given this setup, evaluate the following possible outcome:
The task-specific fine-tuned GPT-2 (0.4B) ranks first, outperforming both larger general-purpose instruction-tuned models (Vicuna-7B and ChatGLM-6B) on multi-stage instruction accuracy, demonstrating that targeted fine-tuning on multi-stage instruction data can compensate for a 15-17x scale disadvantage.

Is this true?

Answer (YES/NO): NO